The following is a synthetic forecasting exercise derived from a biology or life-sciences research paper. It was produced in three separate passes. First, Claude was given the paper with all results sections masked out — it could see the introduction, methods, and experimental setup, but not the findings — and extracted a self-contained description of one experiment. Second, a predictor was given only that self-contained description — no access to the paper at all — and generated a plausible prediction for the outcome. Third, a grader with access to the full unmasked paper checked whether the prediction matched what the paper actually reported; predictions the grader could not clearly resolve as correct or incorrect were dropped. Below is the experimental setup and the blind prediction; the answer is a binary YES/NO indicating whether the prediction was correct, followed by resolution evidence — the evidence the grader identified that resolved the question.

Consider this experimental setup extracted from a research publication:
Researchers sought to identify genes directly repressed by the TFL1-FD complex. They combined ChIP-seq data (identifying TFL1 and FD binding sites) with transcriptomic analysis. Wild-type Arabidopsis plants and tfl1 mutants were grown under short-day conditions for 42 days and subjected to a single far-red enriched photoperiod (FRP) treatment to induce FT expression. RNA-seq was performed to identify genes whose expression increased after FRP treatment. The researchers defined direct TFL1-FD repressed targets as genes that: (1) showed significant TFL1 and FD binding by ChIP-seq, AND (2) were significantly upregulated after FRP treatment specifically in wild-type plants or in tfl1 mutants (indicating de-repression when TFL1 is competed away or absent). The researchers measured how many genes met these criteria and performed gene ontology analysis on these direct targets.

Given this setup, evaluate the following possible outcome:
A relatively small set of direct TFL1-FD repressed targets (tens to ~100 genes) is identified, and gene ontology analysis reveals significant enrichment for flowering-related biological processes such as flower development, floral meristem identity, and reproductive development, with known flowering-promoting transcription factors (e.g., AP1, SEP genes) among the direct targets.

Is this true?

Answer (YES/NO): NO